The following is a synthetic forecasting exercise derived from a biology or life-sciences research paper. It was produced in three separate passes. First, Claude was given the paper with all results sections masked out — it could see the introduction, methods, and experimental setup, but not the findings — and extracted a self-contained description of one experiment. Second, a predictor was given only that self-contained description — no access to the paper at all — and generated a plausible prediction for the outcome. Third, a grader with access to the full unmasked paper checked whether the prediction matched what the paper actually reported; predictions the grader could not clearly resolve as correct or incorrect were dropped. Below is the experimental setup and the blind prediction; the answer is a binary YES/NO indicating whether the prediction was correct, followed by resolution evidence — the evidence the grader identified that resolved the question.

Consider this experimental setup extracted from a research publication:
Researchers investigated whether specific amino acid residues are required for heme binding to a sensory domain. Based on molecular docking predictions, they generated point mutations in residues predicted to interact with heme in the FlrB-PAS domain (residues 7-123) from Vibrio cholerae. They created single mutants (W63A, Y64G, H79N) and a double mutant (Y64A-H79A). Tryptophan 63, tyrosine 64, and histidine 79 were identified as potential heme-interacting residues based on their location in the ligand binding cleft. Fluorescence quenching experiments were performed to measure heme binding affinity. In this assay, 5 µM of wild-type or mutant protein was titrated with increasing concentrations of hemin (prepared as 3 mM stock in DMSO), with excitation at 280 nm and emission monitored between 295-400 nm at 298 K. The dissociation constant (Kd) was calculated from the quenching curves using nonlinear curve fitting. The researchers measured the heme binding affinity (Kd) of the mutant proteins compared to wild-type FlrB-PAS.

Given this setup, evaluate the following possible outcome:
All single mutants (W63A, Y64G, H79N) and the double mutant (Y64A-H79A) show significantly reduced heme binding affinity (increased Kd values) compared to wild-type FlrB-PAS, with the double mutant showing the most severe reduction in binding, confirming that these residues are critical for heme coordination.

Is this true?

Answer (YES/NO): NO